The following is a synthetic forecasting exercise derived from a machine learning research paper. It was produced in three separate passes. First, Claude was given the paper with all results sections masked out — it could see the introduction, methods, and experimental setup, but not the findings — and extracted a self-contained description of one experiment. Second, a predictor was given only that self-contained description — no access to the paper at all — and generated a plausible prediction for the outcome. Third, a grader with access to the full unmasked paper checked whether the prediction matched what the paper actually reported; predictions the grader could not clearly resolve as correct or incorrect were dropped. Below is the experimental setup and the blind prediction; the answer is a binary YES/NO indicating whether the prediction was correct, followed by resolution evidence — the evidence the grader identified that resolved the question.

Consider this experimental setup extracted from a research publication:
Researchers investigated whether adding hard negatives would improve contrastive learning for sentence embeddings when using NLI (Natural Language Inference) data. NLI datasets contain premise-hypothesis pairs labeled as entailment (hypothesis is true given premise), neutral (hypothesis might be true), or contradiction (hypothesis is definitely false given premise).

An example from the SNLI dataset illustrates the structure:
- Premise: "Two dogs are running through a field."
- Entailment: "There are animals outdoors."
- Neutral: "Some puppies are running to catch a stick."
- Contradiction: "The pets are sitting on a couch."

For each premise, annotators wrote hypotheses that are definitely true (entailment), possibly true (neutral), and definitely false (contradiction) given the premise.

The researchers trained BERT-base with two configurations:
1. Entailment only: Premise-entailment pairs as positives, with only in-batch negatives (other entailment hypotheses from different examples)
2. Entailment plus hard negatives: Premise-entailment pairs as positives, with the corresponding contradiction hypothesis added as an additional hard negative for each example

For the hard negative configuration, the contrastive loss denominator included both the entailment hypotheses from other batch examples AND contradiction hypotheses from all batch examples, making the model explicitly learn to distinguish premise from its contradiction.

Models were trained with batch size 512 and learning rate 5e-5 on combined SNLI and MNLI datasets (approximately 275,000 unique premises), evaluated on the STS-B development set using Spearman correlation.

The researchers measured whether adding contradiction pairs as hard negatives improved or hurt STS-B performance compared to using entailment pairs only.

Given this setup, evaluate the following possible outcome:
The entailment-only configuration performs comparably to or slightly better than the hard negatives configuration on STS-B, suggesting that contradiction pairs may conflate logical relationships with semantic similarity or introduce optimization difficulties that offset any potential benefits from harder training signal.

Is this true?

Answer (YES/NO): NO